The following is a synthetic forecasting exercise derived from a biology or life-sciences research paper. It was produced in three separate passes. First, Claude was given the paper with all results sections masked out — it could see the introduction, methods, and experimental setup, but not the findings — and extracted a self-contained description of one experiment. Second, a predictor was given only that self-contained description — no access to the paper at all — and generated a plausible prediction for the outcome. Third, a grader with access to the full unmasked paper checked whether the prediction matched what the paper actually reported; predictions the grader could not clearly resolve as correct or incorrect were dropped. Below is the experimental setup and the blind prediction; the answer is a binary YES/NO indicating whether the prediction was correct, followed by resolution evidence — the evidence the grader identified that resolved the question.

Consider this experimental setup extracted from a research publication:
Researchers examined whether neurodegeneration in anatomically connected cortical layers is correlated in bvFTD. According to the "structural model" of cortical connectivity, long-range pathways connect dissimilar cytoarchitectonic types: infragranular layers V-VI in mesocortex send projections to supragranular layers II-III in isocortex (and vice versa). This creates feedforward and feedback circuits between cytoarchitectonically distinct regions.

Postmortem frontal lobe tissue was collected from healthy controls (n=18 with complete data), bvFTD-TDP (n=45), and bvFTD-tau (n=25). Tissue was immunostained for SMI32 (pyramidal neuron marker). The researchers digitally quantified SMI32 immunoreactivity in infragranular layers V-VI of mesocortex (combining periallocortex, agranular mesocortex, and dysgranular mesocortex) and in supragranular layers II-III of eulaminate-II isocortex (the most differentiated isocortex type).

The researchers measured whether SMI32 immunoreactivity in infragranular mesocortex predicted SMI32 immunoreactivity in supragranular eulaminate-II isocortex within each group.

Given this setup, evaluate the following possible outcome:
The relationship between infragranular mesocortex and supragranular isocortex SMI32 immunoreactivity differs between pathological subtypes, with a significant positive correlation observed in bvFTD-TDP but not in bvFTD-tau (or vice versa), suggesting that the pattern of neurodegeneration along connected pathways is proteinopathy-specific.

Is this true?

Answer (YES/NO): NO